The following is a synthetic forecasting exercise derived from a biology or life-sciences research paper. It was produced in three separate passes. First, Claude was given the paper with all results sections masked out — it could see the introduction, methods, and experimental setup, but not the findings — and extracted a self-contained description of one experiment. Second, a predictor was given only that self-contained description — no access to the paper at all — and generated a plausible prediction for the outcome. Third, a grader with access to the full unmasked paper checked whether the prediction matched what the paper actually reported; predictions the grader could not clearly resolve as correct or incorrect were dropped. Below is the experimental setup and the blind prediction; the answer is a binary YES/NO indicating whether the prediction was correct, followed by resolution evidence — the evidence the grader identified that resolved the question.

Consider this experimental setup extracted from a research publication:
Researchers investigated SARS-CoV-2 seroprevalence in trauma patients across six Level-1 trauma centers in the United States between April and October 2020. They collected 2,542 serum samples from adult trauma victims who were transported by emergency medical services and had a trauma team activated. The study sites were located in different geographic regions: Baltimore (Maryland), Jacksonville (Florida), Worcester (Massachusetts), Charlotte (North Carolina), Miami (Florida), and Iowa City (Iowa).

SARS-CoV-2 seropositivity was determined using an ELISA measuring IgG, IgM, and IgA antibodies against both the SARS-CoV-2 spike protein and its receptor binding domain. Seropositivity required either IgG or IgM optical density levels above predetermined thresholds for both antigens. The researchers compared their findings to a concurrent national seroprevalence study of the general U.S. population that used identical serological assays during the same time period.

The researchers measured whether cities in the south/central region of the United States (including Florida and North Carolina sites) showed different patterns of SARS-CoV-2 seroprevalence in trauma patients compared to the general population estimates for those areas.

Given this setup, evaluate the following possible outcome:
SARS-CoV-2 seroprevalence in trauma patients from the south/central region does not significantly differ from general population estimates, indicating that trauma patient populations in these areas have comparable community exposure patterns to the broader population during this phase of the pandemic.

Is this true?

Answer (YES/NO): NO